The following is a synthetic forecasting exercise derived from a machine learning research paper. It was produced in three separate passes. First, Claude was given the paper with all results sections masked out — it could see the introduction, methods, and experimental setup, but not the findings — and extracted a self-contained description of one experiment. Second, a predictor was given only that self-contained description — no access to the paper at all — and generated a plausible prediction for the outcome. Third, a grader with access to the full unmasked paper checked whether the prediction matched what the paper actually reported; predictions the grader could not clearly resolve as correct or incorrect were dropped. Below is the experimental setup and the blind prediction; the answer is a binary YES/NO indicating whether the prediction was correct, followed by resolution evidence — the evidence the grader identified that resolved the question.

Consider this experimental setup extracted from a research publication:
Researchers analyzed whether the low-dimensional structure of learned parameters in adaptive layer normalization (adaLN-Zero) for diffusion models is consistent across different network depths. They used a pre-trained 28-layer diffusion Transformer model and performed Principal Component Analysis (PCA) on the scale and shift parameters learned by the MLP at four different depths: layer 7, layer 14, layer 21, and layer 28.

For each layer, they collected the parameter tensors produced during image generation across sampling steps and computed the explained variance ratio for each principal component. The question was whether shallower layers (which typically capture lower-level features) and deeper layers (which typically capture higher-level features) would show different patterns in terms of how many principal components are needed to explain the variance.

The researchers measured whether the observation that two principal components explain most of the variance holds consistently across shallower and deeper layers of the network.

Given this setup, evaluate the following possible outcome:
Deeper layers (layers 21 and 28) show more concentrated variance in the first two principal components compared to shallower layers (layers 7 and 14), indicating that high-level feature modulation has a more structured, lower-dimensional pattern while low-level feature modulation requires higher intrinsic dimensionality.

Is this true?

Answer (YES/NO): NO